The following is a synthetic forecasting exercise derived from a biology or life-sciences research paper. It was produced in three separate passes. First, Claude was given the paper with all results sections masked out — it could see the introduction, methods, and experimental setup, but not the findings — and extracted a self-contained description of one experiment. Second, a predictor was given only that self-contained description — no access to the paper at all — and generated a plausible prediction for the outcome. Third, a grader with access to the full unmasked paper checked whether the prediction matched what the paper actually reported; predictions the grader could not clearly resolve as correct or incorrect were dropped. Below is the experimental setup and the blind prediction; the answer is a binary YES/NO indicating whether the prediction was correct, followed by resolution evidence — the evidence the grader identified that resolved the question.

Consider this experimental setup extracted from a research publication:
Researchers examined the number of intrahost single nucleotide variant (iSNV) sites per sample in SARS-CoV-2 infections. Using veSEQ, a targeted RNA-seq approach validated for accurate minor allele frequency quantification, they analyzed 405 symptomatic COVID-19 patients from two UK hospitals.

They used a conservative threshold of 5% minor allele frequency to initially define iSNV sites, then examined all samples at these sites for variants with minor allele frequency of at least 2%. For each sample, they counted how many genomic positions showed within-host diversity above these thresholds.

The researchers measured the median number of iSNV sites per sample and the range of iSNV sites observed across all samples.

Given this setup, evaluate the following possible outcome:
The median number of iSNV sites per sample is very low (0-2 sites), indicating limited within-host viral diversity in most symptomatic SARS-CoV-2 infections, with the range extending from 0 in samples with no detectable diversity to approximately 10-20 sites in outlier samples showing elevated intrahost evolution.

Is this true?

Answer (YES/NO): NO